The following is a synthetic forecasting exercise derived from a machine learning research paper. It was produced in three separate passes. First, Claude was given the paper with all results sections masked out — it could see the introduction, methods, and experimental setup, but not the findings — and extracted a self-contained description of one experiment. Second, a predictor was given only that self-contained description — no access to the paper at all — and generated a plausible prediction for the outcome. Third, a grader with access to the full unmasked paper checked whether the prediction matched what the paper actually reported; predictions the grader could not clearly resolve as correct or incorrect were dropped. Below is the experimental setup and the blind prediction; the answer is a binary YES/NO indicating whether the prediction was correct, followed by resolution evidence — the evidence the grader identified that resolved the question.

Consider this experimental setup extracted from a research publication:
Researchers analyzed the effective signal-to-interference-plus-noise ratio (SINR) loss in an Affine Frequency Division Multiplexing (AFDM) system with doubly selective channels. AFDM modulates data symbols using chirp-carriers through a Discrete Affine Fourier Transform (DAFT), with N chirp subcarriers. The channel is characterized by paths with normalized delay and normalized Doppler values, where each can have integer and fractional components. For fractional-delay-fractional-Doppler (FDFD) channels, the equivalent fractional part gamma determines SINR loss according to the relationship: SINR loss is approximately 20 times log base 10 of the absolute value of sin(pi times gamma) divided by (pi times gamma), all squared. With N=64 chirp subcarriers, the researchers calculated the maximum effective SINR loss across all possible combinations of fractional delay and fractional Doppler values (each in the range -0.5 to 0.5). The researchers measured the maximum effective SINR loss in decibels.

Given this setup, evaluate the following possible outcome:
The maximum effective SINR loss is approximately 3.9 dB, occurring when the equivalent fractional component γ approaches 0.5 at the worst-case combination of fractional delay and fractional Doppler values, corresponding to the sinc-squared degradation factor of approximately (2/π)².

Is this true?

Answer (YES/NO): NO